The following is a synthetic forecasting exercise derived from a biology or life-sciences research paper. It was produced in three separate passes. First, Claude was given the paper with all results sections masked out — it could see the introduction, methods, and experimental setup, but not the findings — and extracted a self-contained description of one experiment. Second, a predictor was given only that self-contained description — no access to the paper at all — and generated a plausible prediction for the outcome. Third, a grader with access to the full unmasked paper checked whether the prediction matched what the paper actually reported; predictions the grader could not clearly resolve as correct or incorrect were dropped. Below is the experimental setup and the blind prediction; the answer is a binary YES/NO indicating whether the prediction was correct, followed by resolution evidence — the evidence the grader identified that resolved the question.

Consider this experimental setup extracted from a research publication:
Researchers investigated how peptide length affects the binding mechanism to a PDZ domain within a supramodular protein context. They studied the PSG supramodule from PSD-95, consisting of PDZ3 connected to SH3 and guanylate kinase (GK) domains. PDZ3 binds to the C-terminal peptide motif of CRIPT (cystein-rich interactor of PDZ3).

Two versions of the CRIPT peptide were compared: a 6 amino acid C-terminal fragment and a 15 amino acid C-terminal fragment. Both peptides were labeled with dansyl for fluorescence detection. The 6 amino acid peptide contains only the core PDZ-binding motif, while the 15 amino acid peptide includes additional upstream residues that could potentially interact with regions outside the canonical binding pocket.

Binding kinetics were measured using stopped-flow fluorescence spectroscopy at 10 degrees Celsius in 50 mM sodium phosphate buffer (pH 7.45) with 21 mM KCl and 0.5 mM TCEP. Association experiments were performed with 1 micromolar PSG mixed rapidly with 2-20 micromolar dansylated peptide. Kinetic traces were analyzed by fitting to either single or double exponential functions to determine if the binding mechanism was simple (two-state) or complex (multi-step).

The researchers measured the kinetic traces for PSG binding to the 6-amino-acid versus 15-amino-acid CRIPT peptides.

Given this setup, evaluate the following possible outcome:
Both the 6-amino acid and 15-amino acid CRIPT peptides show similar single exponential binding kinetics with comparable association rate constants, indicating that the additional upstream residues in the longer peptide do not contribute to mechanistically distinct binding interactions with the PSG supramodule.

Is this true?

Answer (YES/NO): NO